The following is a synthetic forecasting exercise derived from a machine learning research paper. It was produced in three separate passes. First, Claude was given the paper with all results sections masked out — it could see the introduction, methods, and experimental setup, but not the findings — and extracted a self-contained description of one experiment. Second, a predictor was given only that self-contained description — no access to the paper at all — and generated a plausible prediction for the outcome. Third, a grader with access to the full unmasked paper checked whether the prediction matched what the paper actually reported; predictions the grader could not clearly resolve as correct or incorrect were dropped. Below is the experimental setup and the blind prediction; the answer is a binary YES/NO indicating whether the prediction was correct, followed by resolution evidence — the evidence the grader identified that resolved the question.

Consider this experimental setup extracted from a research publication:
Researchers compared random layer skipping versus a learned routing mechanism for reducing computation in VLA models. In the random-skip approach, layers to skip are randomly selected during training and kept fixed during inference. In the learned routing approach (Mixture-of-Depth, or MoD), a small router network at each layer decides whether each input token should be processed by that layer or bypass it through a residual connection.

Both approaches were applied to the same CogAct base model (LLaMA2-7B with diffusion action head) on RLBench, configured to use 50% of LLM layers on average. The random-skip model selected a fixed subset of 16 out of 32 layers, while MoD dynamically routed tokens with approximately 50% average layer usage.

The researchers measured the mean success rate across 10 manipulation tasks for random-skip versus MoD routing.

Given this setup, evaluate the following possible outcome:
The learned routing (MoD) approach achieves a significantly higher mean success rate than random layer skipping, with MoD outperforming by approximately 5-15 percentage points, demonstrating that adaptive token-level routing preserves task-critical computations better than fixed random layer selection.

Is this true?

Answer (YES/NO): YES